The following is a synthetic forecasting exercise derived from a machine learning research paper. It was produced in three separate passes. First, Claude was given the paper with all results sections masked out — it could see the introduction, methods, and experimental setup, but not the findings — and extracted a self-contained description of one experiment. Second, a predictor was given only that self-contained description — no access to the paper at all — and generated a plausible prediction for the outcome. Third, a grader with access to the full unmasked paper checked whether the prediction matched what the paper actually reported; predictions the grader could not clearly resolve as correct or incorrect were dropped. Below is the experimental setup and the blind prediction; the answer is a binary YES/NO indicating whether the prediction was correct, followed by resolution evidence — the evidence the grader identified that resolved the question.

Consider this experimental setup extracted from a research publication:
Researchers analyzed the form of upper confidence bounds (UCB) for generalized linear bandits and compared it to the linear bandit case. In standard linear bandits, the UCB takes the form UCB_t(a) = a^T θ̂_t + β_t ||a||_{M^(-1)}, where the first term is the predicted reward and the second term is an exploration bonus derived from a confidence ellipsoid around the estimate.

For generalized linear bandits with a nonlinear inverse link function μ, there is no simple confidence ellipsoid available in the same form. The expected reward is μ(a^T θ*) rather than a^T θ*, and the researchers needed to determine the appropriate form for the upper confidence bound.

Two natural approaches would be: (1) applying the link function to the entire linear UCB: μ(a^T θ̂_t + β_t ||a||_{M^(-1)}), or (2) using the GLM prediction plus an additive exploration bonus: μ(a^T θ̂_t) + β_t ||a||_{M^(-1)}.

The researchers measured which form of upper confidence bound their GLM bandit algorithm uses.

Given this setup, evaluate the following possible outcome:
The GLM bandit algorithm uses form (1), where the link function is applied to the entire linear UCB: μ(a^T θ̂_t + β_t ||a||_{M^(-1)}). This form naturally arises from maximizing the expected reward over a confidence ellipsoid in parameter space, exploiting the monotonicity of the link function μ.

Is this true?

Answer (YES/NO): NO